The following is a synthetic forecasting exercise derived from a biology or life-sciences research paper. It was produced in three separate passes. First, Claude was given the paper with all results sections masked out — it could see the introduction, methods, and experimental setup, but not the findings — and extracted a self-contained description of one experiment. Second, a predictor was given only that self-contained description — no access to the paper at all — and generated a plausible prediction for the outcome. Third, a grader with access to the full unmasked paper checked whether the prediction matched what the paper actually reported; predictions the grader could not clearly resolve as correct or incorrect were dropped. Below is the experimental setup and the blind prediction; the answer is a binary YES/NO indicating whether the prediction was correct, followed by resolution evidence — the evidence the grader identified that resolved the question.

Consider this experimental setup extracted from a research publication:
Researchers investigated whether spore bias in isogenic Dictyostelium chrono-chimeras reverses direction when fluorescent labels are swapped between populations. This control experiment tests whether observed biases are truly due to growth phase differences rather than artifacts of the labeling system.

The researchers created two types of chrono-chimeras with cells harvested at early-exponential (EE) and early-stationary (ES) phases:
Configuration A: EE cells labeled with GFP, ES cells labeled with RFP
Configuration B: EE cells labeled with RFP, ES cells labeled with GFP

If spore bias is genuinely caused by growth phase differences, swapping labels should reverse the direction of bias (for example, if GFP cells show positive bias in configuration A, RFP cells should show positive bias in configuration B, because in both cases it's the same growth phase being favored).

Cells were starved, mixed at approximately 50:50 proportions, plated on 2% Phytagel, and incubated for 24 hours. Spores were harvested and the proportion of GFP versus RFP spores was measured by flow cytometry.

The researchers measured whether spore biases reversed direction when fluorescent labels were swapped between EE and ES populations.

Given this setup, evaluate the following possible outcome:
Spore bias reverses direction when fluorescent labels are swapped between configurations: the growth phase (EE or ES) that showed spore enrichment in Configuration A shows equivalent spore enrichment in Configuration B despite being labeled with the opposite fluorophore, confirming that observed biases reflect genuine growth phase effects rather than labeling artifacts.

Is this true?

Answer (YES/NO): YES